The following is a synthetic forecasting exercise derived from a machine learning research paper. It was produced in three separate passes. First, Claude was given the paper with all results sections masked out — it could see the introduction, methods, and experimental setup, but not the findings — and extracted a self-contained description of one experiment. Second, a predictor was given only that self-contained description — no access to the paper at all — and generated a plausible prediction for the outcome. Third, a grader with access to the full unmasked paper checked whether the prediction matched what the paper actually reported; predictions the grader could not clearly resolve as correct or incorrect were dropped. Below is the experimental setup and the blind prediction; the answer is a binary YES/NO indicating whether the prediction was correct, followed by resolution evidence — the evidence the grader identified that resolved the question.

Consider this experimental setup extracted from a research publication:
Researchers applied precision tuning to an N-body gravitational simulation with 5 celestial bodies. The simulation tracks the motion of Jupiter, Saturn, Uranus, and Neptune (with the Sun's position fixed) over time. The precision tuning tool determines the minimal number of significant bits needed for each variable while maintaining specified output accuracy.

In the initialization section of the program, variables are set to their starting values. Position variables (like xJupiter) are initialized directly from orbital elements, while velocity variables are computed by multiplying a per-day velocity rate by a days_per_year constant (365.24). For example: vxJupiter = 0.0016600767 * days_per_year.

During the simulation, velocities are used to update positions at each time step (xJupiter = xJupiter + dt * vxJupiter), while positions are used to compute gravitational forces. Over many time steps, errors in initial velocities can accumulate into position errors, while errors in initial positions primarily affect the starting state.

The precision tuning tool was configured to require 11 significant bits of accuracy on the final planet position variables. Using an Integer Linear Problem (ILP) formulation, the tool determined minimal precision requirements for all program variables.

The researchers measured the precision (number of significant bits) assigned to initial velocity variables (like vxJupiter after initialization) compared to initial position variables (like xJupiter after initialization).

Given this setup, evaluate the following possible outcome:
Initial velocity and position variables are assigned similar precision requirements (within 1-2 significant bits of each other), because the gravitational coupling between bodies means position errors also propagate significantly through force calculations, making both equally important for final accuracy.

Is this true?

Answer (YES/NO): NO